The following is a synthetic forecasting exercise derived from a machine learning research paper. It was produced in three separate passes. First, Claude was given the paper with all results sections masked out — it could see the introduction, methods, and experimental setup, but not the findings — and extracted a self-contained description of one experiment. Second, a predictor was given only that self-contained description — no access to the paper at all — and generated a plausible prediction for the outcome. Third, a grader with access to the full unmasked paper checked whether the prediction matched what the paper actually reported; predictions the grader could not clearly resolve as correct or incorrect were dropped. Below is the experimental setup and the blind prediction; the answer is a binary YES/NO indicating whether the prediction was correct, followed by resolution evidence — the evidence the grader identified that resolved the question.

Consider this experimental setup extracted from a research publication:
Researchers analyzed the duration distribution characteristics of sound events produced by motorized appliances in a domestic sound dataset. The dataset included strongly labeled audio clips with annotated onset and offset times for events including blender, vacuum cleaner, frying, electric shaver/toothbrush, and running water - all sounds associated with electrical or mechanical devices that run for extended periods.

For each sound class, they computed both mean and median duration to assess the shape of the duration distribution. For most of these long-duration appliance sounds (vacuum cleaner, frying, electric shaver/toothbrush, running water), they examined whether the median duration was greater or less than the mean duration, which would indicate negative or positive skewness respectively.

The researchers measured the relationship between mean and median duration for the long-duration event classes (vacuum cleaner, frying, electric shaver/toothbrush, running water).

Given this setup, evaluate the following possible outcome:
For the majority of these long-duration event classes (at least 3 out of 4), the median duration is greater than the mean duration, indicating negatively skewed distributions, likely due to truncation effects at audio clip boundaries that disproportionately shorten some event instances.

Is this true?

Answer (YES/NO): YES